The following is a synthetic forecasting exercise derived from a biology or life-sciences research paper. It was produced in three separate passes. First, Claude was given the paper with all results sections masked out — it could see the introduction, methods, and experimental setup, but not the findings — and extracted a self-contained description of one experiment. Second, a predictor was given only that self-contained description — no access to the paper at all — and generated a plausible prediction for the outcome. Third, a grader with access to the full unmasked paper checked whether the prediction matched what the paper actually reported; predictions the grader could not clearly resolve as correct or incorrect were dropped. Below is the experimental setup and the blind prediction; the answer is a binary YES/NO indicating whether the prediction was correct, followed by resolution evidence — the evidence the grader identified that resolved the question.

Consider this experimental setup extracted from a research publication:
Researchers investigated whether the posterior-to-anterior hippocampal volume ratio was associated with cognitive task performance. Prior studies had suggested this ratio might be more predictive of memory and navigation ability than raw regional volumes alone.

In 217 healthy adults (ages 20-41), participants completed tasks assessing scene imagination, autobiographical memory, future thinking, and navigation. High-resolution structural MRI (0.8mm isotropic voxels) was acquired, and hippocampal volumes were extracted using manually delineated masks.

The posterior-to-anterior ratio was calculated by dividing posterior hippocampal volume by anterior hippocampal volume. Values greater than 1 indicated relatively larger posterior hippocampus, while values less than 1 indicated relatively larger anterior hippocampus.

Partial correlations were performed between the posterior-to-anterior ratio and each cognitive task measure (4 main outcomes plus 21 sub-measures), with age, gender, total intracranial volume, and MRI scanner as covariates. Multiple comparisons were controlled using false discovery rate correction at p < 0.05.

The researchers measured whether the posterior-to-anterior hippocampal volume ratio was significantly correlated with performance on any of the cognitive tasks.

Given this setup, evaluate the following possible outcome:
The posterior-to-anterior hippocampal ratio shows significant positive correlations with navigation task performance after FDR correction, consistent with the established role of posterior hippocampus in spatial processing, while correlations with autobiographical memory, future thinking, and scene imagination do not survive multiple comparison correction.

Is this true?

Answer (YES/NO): NO